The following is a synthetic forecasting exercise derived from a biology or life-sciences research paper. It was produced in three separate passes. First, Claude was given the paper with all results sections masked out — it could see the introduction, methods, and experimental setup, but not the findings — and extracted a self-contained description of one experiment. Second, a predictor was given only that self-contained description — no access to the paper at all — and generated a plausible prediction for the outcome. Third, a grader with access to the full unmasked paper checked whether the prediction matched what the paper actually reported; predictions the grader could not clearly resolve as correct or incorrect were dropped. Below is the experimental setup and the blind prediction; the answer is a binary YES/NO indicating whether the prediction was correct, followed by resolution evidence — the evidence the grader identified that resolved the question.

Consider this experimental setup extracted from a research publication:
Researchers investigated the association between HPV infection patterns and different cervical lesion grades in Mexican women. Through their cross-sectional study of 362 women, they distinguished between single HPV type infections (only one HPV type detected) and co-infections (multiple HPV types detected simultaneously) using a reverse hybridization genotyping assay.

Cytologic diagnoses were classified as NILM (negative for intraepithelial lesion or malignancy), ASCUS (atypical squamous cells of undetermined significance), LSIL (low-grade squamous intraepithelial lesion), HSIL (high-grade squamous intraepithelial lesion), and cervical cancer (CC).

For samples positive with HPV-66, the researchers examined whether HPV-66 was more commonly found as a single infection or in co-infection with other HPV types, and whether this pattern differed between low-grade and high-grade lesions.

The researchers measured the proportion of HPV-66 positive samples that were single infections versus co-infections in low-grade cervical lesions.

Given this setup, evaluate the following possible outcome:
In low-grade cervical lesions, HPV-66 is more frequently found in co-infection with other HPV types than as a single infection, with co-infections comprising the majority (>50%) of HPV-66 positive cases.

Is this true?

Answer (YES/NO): YES